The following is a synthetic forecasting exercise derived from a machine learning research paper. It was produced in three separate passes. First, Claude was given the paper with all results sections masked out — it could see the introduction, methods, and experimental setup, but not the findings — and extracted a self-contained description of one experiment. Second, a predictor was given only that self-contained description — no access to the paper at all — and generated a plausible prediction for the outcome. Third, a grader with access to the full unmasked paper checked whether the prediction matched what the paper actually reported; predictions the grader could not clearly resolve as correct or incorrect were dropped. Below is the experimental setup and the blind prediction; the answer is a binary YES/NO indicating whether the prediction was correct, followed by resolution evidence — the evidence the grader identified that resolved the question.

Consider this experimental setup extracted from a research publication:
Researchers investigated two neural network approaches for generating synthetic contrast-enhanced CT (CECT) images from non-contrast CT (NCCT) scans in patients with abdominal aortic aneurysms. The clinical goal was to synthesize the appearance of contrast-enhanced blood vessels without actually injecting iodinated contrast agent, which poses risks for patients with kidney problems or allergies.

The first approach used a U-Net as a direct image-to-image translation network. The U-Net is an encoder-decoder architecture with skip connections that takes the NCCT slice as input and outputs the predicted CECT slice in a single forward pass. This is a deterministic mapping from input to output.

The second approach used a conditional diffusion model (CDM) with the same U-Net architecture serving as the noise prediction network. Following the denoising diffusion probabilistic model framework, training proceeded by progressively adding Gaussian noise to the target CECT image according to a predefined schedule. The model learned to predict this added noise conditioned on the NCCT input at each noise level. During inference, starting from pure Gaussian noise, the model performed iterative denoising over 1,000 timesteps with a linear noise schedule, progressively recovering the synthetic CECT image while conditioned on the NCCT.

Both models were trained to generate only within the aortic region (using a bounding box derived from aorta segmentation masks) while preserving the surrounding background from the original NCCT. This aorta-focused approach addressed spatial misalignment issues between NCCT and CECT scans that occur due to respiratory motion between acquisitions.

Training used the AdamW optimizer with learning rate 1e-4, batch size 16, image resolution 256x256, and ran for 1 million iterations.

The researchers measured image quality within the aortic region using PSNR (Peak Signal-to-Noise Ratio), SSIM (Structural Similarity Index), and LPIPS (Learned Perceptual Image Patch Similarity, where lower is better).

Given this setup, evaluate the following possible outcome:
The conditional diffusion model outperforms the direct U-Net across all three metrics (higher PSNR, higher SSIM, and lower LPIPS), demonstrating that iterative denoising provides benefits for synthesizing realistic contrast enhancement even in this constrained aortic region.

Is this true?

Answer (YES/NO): YES